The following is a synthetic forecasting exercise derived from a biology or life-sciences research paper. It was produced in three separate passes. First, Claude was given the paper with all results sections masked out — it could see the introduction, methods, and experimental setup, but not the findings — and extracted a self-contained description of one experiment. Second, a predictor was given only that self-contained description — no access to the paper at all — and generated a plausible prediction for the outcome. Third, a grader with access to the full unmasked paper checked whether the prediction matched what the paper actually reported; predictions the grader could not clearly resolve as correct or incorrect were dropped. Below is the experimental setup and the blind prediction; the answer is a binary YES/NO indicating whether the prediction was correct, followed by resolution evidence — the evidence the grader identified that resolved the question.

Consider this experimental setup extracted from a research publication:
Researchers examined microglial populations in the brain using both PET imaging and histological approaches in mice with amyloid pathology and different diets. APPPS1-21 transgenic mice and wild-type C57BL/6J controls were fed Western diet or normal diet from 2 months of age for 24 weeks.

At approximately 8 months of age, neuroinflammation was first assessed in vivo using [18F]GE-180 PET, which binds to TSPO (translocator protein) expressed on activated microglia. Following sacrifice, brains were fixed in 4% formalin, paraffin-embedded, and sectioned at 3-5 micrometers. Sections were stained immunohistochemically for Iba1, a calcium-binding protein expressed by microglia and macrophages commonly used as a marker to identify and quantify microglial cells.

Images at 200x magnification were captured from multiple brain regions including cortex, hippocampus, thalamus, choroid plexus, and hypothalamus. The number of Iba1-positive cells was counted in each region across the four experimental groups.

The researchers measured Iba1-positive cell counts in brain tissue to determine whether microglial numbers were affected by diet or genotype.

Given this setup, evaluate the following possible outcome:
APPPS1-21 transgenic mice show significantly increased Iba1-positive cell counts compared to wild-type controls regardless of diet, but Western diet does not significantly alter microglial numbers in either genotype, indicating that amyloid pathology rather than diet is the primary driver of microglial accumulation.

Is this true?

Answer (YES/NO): YES